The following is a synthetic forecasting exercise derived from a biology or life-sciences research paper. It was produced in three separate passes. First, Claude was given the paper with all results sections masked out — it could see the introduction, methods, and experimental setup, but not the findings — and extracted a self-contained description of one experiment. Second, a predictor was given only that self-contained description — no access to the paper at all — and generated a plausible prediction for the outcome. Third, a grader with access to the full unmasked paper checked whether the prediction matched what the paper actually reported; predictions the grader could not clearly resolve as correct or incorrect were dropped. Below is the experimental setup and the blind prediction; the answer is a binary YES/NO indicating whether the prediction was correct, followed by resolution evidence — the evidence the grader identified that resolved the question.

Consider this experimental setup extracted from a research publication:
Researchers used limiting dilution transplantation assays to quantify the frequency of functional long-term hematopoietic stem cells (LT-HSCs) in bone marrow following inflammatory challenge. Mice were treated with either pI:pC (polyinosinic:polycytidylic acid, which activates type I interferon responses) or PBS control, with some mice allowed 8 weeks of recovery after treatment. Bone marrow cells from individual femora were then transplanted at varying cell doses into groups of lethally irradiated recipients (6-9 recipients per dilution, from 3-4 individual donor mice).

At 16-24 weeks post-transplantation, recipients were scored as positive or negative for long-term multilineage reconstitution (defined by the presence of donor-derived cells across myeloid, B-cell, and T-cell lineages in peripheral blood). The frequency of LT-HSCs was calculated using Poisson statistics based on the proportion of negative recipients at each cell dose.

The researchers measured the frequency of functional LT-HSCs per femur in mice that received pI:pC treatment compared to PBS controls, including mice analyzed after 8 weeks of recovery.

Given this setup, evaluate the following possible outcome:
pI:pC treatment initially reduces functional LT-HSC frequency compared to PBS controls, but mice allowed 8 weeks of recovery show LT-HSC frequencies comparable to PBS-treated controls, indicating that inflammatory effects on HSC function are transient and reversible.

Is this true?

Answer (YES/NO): NO